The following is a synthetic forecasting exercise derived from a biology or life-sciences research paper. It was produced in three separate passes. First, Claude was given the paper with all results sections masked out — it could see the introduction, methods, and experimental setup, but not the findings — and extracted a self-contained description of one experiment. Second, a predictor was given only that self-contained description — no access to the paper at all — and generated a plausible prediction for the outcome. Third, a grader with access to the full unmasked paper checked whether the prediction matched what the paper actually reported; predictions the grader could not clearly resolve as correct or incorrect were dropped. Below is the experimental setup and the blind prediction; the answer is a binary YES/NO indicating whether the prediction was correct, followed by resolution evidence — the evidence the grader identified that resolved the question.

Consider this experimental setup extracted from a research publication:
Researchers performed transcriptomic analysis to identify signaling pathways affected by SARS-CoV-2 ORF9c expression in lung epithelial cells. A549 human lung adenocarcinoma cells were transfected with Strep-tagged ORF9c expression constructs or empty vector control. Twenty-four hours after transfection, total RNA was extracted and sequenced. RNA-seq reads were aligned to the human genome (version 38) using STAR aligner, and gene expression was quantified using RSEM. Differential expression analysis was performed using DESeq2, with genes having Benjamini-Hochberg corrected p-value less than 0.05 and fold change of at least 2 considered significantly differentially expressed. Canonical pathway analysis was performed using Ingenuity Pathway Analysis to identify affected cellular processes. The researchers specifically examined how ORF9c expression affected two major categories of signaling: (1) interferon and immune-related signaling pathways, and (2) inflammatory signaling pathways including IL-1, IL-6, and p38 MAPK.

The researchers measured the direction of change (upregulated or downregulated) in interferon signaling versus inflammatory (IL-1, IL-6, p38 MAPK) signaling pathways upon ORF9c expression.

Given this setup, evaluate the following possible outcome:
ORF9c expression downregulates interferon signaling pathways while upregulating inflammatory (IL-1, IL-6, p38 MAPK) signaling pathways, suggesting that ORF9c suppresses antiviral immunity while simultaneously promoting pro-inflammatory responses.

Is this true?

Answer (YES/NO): YES